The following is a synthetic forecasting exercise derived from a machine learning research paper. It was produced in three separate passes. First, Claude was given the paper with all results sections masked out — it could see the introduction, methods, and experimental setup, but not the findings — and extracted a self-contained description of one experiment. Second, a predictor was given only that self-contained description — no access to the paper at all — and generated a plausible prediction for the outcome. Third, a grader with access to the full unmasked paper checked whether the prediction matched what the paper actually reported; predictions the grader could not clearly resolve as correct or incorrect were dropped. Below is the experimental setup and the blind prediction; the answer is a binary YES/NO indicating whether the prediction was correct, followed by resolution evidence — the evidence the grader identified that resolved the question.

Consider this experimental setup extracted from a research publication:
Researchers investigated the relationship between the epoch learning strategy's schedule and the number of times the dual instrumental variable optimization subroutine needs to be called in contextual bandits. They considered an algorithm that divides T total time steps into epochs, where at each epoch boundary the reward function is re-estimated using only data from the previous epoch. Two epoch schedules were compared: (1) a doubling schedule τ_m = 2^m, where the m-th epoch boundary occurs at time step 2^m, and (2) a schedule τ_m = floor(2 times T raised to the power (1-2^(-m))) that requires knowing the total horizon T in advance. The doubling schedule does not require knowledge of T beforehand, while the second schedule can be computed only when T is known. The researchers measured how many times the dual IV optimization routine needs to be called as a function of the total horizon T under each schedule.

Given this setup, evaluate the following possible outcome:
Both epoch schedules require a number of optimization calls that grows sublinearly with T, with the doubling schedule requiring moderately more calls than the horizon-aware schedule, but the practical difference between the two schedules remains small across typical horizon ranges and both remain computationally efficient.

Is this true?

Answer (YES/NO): NO